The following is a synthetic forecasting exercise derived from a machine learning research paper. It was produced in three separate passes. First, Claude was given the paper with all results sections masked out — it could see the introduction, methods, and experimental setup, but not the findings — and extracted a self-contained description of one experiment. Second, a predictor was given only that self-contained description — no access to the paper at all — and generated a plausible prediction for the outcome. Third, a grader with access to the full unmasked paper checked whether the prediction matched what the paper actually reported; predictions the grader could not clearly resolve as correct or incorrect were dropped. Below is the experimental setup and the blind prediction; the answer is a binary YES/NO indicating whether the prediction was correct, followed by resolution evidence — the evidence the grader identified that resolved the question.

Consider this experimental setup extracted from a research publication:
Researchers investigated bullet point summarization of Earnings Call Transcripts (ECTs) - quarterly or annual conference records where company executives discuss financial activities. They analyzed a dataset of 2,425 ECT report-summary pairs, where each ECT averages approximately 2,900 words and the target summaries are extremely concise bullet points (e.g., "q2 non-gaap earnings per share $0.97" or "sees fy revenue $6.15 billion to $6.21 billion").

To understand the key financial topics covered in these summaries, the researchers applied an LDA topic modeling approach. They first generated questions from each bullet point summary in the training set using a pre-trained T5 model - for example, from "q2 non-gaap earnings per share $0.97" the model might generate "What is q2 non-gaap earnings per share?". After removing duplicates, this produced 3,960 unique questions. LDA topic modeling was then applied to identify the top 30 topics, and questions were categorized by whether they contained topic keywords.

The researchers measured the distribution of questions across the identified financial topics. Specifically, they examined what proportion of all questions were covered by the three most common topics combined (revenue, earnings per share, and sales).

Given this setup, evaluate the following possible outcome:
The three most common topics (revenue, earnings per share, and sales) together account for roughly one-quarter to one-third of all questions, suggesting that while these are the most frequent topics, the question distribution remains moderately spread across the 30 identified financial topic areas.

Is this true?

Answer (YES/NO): NO